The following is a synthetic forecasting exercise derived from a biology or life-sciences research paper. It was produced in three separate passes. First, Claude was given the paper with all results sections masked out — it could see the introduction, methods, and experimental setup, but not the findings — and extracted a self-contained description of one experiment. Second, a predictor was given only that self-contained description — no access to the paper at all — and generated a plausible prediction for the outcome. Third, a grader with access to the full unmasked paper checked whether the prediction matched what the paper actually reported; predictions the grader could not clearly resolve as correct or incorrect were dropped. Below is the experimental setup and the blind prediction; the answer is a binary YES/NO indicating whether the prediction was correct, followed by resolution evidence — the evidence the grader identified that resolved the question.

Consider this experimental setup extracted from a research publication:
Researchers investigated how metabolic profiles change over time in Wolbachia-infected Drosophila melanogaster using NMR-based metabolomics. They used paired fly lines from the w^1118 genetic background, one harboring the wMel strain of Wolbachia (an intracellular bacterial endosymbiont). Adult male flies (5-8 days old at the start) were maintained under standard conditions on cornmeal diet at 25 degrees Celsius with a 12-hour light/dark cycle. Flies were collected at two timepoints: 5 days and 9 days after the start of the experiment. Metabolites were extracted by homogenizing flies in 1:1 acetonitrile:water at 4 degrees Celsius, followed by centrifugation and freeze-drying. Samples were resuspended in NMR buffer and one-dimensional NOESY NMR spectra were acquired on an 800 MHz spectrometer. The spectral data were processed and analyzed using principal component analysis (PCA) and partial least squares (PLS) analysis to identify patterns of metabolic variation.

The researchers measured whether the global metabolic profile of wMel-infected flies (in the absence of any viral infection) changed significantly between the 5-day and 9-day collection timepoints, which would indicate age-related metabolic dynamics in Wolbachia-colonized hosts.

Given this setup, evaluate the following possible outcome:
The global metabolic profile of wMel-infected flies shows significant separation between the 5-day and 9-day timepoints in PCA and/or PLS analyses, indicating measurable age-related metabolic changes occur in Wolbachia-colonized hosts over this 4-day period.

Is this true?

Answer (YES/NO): YES